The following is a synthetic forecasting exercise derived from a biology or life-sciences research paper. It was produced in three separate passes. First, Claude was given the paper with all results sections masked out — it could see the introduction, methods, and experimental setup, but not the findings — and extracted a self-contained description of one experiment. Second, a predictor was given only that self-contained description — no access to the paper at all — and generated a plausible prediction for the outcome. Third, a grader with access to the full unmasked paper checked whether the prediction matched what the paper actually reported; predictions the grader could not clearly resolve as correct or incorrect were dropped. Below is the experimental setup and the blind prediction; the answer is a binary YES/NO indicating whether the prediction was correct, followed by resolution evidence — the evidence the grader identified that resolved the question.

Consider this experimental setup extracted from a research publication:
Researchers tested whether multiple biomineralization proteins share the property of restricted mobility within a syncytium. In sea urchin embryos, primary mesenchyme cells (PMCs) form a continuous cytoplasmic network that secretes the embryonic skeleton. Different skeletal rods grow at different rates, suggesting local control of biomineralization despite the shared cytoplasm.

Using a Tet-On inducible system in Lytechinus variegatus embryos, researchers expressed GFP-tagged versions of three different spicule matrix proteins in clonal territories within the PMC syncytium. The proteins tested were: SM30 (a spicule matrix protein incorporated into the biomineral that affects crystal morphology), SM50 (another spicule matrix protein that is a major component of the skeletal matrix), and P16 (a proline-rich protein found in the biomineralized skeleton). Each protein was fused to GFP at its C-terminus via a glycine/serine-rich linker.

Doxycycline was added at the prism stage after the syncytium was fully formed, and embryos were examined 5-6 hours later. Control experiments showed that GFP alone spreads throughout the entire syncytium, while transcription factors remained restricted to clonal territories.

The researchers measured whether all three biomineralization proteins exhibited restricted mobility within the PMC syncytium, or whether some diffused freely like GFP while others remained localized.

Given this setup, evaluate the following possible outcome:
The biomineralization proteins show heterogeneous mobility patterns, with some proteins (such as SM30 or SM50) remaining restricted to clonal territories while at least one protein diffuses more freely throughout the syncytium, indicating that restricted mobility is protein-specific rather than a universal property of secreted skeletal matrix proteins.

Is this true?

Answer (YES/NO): NO